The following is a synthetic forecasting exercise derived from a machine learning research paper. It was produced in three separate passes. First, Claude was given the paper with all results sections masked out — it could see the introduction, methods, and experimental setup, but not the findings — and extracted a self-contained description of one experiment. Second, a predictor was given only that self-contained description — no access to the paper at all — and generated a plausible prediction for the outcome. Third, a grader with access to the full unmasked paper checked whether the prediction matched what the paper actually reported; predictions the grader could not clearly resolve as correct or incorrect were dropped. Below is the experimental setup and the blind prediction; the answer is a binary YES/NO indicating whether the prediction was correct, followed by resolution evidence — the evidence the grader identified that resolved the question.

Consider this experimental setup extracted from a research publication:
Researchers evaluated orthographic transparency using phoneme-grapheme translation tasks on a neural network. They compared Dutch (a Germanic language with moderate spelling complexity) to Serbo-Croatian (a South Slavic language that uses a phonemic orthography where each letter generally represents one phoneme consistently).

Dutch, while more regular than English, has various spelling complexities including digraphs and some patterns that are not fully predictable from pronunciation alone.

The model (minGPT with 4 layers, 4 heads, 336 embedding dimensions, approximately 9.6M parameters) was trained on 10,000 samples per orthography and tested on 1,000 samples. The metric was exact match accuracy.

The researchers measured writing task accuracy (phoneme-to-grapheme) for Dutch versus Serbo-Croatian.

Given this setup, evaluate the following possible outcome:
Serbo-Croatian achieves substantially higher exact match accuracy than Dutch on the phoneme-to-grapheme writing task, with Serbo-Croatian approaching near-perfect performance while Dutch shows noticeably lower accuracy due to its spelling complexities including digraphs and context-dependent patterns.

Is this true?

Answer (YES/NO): YES